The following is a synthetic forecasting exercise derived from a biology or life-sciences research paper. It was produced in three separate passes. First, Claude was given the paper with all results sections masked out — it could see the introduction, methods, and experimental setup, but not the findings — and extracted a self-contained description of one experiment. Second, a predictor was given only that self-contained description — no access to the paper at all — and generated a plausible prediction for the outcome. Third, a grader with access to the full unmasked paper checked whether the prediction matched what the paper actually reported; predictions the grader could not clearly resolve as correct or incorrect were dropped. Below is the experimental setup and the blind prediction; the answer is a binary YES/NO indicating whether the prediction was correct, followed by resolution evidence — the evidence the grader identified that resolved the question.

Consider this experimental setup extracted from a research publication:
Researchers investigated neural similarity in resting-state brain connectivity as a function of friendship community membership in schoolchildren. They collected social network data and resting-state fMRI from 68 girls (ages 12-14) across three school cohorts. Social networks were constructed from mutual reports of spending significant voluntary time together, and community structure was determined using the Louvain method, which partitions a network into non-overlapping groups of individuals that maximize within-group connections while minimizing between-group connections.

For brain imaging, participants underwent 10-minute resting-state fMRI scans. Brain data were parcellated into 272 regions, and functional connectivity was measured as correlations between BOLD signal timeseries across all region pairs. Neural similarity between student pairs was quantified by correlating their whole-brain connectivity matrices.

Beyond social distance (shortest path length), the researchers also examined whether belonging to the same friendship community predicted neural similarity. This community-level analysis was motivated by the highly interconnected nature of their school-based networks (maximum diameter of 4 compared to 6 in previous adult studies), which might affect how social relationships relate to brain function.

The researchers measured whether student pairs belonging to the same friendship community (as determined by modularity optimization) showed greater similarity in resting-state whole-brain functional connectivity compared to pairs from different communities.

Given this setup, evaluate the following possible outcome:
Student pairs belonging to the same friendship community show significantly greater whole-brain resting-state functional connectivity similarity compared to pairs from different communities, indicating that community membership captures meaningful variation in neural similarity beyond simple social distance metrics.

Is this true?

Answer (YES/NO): NO